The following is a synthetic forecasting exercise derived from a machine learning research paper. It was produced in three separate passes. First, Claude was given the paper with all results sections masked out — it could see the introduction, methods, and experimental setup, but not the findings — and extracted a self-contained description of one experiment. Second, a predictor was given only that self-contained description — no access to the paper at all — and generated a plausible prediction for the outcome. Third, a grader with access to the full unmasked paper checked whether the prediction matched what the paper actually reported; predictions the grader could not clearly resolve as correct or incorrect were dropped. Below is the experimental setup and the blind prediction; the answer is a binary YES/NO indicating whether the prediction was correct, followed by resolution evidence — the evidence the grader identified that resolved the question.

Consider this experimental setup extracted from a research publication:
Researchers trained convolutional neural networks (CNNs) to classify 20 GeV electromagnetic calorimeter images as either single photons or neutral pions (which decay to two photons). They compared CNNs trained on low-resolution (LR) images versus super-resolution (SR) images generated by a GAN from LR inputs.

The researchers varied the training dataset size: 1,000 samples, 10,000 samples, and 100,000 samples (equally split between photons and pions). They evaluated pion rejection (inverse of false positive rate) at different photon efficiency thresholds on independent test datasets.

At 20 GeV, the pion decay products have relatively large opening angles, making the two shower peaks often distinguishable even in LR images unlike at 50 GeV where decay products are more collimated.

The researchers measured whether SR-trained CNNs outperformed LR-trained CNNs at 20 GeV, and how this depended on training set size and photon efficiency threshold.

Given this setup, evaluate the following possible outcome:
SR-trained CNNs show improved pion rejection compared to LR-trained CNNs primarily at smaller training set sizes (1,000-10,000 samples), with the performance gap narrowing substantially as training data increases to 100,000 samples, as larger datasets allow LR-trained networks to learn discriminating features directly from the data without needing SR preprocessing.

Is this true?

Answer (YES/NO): YES